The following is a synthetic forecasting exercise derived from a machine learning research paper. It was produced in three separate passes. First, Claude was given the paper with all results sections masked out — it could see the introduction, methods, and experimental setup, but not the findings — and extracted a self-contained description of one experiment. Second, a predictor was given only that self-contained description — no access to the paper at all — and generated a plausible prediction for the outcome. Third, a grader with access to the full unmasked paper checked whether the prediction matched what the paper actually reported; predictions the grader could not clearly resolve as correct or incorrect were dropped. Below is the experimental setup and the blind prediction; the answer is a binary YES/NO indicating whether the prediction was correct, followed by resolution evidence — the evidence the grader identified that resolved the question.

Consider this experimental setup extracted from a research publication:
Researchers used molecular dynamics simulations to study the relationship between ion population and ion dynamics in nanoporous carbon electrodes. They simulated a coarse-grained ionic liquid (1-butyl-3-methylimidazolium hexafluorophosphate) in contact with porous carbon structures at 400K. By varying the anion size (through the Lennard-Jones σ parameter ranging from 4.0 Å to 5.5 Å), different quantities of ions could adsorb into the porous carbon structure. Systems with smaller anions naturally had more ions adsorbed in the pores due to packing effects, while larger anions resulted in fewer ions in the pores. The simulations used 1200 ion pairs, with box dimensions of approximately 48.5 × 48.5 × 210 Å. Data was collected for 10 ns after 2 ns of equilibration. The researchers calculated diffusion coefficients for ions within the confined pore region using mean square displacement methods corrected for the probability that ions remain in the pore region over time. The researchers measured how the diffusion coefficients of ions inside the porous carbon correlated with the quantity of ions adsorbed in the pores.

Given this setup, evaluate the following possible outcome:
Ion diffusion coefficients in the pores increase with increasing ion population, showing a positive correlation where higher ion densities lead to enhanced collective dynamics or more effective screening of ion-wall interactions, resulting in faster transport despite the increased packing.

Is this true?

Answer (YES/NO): YES